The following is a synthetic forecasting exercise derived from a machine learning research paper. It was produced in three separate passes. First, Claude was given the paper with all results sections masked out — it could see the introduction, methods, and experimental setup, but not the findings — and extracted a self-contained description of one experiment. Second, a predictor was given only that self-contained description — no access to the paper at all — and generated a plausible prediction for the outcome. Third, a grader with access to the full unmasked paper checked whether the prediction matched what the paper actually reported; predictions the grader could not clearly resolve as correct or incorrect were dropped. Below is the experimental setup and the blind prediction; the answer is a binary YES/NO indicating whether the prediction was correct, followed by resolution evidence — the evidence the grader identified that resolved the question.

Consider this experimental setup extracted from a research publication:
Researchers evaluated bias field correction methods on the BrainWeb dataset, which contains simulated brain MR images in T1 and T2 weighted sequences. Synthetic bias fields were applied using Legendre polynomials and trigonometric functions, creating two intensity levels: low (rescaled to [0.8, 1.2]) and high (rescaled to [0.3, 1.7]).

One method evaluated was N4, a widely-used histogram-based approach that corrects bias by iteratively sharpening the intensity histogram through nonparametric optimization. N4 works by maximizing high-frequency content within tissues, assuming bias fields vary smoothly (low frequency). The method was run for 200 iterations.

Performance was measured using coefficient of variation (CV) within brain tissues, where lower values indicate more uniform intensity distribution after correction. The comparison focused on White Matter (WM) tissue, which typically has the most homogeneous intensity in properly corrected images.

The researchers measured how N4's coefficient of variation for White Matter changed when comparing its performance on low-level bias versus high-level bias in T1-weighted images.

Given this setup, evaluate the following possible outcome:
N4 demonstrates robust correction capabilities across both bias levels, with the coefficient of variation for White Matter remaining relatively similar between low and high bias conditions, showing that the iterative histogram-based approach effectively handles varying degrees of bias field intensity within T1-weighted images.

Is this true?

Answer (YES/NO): NO